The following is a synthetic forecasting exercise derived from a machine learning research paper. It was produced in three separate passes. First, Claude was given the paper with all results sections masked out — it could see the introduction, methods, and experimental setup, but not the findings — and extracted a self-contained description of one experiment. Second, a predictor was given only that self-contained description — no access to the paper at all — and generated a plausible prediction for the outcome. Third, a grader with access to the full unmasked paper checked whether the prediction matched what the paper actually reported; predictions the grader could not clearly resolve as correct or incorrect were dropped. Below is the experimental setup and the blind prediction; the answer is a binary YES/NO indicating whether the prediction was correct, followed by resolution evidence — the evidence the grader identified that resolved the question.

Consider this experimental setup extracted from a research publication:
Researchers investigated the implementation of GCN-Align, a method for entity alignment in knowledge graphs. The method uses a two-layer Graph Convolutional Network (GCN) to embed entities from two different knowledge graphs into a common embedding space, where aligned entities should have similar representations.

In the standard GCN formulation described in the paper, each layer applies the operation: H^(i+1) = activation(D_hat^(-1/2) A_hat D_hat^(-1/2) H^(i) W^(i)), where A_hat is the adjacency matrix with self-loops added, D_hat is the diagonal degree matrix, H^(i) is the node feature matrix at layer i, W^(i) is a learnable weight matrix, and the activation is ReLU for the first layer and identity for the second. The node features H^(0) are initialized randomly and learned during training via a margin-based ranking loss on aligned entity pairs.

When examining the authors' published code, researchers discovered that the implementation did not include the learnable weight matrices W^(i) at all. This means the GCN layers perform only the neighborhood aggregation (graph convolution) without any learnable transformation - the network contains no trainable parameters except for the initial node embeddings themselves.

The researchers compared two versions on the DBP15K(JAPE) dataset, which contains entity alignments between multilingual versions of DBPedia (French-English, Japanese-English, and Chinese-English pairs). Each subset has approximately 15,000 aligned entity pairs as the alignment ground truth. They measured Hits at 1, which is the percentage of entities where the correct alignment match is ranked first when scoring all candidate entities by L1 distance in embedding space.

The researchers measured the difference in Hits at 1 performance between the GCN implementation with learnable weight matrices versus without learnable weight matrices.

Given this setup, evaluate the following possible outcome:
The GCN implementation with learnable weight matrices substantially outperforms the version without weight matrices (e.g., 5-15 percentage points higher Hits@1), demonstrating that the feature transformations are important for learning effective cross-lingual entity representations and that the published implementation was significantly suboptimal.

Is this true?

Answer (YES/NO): NO